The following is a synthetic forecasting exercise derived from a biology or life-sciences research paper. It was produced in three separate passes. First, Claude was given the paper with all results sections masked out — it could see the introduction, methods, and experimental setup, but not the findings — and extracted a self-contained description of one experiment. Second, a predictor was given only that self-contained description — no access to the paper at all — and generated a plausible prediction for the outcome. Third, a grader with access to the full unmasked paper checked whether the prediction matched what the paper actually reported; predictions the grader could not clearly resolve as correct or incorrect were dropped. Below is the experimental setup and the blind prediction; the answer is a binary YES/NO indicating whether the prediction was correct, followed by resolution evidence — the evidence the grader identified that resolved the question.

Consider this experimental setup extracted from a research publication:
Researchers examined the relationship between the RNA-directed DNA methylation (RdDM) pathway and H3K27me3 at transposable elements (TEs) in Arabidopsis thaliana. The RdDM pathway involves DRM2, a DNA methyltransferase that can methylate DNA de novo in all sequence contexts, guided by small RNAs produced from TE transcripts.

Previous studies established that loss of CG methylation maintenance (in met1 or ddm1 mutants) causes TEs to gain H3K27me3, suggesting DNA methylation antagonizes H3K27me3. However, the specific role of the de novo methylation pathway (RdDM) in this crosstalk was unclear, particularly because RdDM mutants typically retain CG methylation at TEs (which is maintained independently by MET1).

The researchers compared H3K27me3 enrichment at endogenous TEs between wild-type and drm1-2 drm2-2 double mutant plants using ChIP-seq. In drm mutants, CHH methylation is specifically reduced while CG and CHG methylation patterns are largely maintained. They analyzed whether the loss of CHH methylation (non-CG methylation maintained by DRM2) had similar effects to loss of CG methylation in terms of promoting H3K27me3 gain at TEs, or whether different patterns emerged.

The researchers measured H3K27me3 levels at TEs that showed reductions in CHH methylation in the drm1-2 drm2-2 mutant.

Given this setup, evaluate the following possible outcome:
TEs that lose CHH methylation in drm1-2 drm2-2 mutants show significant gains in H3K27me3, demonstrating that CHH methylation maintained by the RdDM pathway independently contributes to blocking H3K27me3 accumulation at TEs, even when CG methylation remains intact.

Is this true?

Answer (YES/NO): YES